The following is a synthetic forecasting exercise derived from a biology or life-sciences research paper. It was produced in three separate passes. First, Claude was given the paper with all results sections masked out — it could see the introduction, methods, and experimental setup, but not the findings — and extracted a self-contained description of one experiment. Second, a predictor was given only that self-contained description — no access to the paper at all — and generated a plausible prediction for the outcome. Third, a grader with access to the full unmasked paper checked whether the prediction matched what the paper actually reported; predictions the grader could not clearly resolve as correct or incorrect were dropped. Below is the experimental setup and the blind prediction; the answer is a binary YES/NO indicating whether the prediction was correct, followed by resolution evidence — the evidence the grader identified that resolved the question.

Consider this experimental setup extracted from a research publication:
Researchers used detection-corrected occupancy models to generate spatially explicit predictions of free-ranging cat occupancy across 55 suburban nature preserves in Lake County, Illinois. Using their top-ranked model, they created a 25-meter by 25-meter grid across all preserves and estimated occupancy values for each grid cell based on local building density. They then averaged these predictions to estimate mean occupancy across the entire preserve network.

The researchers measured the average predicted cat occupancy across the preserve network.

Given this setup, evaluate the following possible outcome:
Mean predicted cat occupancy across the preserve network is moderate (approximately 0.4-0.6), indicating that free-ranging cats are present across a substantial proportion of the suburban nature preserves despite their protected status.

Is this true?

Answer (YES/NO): NO